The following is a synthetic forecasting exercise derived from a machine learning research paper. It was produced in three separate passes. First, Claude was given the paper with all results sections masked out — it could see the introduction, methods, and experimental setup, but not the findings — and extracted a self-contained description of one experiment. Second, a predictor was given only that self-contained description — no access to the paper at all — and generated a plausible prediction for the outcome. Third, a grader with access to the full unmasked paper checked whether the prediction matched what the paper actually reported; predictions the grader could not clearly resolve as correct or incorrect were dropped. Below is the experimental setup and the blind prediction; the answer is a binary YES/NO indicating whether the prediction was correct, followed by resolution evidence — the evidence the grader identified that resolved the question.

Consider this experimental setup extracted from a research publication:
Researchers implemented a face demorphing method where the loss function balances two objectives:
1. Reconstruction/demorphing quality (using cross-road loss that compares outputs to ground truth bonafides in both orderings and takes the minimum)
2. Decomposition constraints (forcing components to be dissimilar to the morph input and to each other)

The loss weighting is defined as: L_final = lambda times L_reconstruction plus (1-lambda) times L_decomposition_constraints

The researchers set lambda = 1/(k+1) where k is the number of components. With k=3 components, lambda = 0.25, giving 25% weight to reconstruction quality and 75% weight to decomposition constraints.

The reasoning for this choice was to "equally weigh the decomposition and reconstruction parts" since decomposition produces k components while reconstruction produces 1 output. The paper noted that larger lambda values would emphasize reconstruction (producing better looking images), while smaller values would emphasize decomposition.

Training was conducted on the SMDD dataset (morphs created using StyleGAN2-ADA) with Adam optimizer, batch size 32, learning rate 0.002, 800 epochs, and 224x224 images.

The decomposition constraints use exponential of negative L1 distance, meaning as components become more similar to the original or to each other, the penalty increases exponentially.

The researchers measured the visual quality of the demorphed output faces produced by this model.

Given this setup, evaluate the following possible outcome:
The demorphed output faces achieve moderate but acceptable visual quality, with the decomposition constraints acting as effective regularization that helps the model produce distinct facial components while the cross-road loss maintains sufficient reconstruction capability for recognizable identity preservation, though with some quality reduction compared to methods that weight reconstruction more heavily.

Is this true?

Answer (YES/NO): NO